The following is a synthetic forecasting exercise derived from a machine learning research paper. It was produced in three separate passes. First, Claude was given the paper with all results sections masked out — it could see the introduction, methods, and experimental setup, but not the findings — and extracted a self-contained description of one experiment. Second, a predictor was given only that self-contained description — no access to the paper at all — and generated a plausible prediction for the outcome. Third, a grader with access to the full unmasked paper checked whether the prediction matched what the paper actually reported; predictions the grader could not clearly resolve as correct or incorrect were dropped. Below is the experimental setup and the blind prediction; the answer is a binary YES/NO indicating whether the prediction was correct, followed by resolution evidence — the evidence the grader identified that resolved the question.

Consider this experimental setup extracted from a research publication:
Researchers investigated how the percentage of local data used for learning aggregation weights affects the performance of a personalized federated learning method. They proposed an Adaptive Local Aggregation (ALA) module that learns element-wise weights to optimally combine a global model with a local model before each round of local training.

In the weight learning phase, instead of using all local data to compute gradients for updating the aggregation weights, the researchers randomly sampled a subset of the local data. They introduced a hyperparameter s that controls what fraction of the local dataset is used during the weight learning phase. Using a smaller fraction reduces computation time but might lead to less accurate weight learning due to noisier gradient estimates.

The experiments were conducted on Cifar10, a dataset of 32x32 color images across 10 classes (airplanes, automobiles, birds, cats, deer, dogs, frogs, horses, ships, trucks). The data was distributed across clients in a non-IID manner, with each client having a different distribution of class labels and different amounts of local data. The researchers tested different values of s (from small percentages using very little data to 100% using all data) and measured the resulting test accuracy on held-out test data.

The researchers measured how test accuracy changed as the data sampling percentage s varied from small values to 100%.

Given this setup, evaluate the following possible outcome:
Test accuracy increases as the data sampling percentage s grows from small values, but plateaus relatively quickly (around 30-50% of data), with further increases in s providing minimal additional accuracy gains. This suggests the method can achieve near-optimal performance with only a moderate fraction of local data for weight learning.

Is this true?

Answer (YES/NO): NO